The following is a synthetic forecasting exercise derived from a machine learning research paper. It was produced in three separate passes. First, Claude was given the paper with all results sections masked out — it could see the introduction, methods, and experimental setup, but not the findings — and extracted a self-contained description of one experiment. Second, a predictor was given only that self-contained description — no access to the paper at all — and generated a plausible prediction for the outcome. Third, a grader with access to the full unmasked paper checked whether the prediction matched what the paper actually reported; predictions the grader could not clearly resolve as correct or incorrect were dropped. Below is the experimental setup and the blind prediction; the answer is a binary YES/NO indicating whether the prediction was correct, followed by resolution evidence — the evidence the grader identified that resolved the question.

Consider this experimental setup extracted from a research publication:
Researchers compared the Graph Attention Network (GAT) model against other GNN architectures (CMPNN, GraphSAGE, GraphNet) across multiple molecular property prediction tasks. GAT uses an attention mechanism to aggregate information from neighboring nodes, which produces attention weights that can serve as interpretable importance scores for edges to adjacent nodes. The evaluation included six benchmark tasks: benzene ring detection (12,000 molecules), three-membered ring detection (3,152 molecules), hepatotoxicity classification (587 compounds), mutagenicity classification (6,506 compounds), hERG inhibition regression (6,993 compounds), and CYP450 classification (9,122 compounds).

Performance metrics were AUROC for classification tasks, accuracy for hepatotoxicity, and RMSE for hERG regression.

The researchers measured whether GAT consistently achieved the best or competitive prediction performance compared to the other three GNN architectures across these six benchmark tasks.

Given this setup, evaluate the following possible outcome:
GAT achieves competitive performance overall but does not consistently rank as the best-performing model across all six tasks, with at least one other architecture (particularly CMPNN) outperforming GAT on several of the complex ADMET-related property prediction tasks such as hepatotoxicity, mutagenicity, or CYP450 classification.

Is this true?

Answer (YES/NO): YES